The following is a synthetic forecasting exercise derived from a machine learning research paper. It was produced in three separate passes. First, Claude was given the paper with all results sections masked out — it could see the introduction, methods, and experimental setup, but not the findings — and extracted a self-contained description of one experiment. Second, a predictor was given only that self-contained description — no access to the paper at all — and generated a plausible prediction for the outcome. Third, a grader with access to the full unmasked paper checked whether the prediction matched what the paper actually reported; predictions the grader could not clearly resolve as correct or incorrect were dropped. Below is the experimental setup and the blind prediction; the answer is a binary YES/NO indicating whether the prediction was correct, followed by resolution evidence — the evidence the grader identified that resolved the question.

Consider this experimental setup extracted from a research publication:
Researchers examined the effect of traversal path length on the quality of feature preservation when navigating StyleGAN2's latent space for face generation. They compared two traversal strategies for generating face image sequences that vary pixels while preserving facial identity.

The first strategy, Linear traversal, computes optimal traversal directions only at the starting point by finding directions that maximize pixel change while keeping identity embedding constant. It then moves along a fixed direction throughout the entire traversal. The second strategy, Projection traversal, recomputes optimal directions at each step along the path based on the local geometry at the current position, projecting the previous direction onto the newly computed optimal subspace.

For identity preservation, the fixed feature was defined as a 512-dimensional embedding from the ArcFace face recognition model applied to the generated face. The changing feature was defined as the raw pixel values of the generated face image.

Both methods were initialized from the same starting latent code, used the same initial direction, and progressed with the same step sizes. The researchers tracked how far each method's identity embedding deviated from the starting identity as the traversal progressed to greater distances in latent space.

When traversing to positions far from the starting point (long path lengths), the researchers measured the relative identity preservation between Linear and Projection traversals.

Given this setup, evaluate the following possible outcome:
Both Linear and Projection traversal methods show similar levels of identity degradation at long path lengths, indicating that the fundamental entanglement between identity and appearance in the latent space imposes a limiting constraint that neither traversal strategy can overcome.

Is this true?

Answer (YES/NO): NO